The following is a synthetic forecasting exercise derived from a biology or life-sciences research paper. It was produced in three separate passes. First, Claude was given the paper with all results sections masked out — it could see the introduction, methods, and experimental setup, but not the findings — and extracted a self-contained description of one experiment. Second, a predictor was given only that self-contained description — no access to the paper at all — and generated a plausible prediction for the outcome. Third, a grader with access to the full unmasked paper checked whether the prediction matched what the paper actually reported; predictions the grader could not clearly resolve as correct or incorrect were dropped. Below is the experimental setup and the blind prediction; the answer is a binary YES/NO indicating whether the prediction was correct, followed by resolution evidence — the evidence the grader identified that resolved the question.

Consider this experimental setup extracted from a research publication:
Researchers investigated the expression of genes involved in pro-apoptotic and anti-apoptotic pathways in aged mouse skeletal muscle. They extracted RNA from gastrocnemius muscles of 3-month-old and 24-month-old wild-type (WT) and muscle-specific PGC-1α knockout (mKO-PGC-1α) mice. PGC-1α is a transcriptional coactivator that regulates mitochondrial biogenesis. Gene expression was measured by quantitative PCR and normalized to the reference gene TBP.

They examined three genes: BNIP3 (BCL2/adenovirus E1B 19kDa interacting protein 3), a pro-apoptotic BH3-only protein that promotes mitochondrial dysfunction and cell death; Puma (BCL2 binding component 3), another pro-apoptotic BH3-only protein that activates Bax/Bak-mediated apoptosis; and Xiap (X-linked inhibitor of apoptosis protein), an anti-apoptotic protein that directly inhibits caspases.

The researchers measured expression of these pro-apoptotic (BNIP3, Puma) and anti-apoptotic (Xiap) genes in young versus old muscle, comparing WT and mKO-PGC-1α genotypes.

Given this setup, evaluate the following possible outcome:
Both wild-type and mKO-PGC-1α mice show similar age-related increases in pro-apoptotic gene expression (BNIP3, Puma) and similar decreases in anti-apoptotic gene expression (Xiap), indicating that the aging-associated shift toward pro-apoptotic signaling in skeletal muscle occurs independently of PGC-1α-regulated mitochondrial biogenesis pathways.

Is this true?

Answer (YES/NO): NO